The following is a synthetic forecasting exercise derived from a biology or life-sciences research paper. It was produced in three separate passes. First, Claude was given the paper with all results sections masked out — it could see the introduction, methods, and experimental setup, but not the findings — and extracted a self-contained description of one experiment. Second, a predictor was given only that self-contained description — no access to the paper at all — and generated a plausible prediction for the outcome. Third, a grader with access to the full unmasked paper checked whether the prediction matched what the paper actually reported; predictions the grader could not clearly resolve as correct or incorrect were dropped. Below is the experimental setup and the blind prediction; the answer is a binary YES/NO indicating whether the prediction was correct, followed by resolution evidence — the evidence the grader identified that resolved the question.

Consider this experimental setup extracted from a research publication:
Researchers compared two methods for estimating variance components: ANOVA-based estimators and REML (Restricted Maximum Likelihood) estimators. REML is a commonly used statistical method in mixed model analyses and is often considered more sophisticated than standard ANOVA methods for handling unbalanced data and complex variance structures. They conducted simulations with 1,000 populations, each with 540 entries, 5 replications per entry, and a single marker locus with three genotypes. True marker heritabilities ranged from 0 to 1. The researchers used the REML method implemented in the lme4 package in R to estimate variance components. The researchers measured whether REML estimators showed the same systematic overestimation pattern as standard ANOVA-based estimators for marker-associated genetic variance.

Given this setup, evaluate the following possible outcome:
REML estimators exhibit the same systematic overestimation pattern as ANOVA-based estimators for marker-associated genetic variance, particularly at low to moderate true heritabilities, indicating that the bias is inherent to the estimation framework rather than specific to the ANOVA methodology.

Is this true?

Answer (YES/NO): NO